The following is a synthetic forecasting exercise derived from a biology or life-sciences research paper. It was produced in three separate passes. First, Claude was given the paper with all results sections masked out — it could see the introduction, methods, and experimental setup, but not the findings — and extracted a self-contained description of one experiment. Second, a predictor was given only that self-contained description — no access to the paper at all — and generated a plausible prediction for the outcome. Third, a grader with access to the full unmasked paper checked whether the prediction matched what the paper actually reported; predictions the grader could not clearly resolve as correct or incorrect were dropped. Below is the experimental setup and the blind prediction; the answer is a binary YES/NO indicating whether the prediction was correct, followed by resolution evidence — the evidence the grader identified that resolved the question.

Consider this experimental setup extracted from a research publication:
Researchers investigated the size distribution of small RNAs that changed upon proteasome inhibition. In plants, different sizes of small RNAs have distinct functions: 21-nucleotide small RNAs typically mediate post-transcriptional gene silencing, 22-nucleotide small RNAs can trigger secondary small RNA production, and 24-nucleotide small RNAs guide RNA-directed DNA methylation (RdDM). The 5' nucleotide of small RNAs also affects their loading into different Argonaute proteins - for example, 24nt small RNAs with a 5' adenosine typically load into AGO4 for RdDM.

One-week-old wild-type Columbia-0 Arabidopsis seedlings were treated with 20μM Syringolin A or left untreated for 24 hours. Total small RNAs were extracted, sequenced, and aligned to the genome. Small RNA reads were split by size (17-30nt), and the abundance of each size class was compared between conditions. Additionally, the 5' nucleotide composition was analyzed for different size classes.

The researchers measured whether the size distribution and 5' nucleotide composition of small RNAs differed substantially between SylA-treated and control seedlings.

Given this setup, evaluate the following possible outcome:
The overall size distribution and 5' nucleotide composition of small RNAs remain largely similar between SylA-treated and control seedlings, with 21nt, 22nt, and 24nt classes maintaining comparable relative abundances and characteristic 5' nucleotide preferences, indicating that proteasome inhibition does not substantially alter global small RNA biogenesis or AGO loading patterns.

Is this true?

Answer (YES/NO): YES